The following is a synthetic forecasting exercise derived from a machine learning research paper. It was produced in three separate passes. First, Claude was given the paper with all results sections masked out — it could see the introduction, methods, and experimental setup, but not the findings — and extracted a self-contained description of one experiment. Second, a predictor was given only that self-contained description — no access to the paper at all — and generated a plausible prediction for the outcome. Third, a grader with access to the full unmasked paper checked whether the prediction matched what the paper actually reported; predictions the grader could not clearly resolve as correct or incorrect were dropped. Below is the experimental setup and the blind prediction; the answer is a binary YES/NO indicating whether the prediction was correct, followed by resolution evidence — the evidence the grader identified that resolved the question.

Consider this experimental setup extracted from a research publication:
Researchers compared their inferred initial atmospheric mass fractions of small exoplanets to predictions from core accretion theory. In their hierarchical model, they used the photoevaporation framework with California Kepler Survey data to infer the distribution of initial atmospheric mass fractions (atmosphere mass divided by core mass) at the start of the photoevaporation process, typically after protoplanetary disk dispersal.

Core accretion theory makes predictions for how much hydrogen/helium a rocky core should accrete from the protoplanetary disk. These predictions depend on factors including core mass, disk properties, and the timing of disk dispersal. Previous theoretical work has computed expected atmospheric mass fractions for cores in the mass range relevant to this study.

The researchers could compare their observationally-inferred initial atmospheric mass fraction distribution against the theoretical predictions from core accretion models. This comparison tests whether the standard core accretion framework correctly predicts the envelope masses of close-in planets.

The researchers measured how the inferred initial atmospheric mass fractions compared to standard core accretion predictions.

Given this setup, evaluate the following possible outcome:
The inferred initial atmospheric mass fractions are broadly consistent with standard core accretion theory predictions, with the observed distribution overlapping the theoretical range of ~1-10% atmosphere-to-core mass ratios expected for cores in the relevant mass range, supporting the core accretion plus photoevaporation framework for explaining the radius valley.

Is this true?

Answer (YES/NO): NO